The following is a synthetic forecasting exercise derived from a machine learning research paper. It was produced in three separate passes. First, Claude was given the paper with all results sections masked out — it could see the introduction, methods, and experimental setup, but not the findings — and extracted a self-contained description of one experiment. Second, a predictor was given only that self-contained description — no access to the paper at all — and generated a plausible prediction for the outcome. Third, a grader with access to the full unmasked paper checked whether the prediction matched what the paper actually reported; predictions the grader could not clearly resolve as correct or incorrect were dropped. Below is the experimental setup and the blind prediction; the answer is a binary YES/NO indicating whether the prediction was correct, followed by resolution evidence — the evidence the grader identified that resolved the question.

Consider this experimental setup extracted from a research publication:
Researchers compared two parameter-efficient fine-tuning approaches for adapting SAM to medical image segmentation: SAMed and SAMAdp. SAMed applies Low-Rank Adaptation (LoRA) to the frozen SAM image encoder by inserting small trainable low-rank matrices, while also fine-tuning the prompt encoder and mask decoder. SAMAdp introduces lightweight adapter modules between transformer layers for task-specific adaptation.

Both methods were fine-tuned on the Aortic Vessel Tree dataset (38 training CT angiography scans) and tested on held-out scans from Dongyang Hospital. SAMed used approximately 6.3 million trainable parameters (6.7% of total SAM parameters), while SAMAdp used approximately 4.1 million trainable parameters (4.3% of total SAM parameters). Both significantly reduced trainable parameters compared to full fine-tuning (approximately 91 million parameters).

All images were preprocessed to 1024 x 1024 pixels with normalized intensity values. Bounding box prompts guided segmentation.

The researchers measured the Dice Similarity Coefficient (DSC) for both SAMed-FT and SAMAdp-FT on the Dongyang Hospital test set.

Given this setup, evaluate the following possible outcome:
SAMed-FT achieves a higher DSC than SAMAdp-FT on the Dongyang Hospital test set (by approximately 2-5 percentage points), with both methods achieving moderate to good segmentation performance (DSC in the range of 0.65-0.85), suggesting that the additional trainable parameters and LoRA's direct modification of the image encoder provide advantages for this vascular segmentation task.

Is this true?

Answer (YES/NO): NO